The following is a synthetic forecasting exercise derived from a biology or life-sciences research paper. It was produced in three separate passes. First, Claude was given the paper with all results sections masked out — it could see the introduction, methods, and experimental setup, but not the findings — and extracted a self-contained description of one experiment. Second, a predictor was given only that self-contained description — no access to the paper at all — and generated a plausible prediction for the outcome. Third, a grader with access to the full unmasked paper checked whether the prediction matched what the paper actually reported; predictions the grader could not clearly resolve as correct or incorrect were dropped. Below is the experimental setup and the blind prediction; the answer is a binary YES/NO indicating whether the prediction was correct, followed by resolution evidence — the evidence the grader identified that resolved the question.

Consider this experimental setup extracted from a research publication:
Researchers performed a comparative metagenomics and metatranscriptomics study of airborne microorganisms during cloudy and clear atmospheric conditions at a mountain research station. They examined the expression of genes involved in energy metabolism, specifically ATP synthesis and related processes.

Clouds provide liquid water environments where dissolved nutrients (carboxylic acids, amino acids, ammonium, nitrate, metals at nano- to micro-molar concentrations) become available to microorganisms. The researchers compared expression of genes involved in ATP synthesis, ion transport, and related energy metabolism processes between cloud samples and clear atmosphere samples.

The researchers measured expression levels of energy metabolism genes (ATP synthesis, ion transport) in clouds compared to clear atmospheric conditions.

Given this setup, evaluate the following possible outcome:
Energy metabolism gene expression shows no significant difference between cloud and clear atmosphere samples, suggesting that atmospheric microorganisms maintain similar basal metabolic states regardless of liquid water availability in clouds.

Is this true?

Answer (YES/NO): NO